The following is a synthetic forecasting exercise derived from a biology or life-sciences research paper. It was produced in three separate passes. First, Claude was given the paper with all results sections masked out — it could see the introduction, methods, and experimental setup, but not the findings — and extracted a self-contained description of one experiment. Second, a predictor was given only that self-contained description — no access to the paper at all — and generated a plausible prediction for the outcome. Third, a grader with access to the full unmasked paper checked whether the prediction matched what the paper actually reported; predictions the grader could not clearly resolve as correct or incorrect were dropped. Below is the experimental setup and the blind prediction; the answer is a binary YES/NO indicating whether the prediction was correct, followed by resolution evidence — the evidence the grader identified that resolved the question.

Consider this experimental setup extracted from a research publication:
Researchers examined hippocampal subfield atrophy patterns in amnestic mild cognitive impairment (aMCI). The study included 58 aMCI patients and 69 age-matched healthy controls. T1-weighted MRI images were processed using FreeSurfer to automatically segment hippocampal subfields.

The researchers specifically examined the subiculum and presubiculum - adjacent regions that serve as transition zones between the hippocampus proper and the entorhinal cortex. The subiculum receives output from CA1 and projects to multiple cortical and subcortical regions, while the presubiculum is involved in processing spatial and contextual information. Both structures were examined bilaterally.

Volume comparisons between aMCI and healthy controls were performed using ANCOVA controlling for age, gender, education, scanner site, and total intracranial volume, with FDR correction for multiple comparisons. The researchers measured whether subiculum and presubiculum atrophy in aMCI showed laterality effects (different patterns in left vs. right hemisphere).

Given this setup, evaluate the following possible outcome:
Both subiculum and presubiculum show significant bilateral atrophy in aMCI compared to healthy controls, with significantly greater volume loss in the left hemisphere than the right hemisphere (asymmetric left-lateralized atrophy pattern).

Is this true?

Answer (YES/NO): NO